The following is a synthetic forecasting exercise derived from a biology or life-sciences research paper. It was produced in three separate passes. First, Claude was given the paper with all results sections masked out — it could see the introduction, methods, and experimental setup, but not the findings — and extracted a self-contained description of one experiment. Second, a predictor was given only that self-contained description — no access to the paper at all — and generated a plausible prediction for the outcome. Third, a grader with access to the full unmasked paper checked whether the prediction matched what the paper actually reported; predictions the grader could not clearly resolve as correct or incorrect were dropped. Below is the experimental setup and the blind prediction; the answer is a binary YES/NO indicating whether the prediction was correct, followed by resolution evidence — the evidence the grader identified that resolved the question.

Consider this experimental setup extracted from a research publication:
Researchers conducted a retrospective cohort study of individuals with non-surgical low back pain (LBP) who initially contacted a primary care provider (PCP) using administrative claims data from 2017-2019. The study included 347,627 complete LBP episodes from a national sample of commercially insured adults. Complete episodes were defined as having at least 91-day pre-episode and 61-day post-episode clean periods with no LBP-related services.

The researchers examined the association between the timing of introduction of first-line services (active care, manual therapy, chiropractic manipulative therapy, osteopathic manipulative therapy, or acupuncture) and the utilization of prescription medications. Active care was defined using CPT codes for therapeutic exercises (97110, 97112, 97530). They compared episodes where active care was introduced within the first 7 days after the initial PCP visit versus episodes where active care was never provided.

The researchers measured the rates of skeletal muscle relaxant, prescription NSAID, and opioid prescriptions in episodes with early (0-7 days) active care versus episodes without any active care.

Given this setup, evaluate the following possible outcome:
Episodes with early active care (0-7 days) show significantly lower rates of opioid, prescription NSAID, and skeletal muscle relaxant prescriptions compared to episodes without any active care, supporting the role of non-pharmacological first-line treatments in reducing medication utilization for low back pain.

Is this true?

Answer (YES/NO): NO